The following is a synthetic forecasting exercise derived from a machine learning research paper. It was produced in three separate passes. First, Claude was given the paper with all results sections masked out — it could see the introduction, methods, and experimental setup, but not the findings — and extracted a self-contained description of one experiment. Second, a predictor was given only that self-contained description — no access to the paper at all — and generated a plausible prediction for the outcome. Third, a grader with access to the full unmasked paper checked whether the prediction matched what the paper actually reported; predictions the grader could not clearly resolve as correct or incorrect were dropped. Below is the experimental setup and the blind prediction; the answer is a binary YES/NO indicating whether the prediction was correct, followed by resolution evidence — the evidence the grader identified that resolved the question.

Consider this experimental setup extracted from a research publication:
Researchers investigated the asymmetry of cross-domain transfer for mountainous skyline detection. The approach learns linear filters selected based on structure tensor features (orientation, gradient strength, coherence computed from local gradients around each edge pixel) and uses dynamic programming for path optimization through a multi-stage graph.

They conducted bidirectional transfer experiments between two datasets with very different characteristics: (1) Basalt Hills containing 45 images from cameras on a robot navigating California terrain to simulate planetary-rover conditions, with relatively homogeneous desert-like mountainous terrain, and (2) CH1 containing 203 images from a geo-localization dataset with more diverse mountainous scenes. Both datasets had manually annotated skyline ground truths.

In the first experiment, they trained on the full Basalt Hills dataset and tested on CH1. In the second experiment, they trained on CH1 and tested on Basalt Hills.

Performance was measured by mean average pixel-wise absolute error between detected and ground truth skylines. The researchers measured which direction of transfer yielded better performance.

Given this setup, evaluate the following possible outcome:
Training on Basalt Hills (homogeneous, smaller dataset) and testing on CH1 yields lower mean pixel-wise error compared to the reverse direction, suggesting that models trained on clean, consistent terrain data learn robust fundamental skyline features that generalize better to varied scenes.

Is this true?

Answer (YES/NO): NO